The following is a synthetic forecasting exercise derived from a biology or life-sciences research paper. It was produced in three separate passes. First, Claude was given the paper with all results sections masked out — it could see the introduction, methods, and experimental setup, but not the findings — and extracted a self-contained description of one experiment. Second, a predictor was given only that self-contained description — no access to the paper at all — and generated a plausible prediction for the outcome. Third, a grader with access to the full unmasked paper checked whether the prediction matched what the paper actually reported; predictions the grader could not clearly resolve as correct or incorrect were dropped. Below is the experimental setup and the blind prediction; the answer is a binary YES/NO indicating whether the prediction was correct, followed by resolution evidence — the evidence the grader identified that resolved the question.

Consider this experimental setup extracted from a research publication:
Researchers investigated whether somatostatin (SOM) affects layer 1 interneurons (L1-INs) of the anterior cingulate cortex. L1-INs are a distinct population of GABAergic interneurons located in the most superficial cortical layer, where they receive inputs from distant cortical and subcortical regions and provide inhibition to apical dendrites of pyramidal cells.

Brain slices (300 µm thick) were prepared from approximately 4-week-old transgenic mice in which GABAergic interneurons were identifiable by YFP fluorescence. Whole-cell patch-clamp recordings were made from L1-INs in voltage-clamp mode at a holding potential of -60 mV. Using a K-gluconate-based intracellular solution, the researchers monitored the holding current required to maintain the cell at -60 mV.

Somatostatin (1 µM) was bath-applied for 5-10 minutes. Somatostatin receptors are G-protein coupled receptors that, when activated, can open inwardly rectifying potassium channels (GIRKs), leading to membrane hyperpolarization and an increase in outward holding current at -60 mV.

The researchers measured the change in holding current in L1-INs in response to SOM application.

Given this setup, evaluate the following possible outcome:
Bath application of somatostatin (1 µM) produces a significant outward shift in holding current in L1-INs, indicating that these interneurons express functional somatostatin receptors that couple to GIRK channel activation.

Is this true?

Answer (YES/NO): YES